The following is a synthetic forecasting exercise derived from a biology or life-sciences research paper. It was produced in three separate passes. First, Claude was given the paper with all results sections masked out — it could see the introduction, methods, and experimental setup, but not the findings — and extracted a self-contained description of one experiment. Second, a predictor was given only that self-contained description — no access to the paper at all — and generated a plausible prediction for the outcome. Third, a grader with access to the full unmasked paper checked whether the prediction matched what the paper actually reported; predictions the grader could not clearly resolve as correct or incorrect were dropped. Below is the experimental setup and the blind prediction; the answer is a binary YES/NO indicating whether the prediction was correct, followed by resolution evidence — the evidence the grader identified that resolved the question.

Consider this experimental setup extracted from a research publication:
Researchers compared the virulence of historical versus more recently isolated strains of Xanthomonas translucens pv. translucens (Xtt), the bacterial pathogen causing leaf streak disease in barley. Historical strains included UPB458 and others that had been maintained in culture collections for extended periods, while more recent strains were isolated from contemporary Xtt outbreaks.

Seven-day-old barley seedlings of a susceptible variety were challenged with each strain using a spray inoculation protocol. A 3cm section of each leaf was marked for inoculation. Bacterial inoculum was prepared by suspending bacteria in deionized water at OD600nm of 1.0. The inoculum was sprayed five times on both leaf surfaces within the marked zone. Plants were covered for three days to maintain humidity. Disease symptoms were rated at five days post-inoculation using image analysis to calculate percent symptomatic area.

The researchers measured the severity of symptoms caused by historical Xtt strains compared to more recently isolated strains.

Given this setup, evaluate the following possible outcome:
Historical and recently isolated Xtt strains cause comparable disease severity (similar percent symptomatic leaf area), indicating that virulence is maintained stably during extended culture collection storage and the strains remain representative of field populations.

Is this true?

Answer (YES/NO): NO